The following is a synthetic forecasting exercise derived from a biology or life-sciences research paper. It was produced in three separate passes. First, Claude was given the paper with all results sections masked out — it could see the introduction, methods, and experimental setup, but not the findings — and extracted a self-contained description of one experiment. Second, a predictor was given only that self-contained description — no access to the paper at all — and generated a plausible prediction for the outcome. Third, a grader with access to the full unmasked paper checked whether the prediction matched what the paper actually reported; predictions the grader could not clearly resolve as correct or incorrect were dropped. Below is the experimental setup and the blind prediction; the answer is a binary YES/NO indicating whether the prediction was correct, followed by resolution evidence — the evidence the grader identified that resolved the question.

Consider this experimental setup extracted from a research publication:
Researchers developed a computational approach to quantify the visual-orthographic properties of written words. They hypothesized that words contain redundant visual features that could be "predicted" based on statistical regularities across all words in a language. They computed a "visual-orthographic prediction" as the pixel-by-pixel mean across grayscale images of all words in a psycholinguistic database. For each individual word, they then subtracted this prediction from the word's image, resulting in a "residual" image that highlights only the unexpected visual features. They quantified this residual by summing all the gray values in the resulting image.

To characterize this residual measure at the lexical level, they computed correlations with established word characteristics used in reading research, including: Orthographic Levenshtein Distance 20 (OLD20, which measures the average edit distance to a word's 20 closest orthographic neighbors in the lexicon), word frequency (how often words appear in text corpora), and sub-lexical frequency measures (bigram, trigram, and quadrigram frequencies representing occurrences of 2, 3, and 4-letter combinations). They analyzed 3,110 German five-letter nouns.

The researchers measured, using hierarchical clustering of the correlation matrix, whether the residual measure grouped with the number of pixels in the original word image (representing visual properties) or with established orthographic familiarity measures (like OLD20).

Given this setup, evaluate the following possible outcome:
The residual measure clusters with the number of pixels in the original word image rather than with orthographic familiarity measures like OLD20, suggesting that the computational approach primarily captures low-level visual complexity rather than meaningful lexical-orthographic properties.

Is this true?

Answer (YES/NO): NO